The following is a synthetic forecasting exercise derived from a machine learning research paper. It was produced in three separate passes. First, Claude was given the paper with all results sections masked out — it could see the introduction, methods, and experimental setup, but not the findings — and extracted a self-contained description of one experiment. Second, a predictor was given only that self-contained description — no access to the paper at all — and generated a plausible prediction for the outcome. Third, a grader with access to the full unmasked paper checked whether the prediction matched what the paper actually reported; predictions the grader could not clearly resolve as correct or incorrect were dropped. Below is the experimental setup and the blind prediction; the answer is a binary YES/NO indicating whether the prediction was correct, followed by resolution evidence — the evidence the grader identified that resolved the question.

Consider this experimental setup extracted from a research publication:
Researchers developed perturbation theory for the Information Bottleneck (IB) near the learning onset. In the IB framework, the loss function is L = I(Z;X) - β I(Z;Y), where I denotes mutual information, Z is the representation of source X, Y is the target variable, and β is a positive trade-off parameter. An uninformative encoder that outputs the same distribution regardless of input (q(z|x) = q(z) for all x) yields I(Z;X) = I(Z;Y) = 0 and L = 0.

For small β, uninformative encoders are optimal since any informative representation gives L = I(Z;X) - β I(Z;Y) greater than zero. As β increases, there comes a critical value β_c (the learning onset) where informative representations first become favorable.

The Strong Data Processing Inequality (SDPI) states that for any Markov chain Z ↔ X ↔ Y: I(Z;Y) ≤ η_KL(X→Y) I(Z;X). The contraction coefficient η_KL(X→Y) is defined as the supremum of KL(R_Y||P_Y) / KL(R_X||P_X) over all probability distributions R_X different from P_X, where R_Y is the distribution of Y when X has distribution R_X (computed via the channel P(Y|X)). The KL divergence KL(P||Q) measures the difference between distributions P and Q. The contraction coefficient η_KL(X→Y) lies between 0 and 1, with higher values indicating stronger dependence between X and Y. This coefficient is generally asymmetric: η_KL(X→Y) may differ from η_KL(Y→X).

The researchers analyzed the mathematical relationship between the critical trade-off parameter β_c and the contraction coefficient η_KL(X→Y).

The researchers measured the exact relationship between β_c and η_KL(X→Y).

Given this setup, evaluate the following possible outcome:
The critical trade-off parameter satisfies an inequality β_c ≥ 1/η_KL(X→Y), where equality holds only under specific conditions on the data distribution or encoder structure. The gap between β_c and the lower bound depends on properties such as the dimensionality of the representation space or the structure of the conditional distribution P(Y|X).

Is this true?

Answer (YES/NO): NO